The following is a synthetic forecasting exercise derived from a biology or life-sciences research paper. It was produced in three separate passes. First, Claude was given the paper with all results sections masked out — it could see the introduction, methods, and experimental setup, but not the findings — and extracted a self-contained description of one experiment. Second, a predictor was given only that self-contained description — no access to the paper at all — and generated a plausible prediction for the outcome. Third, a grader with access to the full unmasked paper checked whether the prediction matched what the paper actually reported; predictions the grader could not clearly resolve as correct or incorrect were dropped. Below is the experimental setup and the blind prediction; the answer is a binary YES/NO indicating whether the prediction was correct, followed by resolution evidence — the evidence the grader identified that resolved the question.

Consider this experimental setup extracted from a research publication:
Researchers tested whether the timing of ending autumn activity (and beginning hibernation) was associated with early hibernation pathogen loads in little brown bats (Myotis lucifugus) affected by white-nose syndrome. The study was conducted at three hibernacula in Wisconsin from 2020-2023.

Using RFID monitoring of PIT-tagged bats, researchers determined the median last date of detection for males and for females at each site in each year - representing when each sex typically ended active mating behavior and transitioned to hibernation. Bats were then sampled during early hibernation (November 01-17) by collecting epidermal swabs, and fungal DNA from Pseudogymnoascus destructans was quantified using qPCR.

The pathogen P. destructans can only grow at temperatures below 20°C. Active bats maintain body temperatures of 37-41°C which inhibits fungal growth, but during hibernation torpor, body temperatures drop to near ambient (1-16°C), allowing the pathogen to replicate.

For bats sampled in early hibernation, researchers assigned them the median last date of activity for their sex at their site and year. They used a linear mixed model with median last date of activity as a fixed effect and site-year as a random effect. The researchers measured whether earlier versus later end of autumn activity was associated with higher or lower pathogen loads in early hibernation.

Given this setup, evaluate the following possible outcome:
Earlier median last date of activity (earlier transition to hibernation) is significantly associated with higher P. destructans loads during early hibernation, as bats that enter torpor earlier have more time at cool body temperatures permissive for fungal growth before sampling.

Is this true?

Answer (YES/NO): YES